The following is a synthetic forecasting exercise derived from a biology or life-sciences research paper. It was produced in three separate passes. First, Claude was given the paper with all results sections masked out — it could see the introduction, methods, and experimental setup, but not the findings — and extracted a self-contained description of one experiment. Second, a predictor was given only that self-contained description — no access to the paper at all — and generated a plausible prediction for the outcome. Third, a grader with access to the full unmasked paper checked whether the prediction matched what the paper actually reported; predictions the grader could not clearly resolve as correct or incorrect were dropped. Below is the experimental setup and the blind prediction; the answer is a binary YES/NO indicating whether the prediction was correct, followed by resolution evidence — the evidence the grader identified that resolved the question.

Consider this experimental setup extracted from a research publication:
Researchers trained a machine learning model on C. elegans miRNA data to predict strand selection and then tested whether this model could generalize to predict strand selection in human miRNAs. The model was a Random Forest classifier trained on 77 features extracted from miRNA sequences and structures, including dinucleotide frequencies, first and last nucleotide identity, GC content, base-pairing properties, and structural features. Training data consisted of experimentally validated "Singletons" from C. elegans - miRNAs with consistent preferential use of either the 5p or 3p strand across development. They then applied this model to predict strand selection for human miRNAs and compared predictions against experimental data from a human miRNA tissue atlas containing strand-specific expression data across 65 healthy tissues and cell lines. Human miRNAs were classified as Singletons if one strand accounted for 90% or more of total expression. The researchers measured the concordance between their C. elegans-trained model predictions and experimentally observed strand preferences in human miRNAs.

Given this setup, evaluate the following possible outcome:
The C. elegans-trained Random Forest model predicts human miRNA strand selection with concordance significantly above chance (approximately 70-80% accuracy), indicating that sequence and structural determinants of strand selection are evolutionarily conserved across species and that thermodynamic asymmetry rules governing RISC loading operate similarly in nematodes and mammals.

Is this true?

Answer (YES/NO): YES